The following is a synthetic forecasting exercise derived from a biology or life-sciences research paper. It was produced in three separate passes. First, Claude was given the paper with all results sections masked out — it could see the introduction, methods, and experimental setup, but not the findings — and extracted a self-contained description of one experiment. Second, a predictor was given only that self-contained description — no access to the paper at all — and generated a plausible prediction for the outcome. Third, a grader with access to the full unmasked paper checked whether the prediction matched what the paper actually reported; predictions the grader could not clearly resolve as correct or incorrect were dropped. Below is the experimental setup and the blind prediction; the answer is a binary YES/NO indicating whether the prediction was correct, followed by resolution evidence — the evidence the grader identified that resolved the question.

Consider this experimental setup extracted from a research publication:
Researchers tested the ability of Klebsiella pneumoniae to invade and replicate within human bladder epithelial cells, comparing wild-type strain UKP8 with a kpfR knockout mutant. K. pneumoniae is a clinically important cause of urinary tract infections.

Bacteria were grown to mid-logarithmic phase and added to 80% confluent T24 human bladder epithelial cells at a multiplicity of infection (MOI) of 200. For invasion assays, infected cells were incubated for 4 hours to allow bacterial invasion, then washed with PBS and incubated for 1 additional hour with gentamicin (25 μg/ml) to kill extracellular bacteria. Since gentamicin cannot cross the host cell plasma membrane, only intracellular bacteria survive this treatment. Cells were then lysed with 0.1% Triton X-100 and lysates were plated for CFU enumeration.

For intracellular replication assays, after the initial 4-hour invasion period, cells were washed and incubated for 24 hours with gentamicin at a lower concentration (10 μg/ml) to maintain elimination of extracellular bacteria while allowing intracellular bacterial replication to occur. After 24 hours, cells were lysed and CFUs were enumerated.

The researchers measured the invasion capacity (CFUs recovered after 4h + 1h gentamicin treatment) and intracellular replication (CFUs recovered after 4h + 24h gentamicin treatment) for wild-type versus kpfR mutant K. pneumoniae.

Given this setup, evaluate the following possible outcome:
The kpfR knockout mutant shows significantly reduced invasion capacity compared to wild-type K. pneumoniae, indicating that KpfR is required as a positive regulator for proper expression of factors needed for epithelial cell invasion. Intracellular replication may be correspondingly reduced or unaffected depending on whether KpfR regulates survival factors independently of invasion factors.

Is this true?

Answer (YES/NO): NO